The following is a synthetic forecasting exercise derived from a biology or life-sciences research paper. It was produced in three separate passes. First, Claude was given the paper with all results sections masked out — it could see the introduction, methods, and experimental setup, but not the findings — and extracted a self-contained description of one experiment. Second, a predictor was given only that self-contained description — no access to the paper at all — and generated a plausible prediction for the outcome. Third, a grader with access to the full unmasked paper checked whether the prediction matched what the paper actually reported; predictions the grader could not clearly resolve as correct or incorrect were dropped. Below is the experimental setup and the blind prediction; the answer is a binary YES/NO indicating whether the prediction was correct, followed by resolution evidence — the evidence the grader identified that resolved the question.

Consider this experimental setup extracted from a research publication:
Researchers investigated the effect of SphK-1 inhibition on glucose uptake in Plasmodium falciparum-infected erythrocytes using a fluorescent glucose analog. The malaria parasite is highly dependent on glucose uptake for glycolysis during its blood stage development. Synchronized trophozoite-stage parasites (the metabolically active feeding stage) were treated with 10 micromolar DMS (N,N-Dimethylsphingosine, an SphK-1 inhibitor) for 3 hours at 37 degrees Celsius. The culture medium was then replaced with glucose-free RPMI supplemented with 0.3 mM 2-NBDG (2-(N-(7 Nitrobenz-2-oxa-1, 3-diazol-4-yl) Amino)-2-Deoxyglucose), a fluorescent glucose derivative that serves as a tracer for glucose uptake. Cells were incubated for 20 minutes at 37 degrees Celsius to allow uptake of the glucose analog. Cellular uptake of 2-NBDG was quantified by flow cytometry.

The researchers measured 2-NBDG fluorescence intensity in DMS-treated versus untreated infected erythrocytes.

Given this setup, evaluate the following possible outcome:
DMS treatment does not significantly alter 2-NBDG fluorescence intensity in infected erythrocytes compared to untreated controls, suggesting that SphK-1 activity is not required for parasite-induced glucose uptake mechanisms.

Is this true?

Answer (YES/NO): NO